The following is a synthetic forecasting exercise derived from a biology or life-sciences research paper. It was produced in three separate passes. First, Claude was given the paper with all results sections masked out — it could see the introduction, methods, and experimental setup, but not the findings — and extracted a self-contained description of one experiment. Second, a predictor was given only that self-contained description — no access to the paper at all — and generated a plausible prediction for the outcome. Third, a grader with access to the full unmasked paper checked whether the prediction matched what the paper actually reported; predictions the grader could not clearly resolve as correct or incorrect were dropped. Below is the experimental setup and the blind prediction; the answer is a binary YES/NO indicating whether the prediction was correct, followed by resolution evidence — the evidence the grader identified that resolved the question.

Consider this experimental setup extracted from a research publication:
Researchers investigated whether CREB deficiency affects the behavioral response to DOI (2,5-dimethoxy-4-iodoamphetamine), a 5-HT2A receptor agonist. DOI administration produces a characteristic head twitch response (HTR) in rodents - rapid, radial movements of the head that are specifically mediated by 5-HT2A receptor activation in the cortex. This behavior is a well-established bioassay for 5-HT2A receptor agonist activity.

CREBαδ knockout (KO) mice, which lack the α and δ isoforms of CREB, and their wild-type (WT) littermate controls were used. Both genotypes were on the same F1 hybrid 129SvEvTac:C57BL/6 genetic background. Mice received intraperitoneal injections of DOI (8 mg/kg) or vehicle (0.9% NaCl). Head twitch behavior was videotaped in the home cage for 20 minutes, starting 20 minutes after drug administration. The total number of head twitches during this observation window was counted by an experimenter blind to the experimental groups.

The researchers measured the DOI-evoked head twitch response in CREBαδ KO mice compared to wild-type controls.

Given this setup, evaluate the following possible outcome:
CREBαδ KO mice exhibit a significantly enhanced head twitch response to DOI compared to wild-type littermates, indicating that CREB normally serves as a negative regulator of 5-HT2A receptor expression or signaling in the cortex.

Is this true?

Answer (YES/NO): NO